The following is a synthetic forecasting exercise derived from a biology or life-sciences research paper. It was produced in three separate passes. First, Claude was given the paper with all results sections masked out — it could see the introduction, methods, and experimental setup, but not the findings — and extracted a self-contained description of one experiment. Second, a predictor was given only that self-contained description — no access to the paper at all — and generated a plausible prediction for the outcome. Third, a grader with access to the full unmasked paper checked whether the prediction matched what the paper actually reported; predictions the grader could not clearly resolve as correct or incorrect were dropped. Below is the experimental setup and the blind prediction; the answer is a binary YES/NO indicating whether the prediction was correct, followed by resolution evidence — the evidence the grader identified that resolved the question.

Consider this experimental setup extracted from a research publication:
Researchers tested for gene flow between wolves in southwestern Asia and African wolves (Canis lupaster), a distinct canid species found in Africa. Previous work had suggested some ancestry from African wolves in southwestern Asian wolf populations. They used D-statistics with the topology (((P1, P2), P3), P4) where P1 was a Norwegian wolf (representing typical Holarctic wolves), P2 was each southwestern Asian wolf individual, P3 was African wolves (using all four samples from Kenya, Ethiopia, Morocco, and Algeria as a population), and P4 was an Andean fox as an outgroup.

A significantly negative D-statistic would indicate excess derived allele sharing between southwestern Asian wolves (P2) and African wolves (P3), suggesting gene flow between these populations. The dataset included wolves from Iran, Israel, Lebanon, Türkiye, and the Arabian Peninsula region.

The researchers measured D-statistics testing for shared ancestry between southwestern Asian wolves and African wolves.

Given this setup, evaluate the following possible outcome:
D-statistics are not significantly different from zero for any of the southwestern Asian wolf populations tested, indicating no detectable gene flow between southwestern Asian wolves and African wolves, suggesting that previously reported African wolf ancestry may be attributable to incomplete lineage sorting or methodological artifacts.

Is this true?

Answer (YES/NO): NO